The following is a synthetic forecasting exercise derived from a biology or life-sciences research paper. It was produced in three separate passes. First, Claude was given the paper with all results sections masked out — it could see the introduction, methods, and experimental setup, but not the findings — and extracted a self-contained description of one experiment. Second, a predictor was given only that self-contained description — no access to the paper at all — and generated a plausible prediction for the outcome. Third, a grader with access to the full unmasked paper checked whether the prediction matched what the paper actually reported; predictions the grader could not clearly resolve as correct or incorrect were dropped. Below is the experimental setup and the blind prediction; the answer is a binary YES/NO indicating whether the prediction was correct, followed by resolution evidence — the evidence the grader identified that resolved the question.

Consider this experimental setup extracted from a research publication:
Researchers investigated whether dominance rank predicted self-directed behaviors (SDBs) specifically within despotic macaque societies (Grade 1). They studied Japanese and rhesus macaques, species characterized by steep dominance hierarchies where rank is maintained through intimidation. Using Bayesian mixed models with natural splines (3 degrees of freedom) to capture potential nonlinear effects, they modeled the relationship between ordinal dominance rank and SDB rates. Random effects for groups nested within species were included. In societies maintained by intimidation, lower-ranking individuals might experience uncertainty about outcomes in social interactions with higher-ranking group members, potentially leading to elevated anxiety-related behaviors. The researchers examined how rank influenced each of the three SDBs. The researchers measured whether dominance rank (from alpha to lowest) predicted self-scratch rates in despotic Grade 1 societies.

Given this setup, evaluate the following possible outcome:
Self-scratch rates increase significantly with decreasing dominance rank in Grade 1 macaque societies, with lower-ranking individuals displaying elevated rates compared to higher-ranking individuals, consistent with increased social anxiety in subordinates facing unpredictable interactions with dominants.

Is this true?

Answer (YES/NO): NO